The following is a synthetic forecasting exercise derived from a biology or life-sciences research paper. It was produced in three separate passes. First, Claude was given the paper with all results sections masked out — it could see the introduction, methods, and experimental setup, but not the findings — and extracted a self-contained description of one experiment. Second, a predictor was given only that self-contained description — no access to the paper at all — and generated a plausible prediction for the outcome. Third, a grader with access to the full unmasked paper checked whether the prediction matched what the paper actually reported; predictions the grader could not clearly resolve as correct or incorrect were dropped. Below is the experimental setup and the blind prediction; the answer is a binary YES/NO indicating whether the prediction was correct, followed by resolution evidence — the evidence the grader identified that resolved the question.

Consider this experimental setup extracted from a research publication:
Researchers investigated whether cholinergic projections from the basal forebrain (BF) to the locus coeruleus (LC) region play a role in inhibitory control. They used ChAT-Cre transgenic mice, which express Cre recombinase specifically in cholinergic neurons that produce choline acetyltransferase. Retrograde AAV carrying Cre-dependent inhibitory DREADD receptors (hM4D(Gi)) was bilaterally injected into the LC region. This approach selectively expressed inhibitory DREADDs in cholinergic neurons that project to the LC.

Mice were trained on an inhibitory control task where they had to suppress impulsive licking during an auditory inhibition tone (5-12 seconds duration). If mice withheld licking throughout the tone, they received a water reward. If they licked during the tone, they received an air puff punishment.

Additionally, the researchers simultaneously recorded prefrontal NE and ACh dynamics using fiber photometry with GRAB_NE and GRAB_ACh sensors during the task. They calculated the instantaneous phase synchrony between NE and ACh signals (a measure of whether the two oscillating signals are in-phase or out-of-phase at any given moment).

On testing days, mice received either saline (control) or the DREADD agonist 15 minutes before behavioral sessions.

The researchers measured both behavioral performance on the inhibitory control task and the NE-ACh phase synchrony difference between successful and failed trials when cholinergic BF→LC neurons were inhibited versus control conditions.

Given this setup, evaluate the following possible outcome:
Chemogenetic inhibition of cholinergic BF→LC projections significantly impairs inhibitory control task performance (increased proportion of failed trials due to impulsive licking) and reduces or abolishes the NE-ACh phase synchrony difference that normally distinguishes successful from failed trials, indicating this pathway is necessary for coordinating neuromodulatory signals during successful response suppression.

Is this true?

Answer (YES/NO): NO